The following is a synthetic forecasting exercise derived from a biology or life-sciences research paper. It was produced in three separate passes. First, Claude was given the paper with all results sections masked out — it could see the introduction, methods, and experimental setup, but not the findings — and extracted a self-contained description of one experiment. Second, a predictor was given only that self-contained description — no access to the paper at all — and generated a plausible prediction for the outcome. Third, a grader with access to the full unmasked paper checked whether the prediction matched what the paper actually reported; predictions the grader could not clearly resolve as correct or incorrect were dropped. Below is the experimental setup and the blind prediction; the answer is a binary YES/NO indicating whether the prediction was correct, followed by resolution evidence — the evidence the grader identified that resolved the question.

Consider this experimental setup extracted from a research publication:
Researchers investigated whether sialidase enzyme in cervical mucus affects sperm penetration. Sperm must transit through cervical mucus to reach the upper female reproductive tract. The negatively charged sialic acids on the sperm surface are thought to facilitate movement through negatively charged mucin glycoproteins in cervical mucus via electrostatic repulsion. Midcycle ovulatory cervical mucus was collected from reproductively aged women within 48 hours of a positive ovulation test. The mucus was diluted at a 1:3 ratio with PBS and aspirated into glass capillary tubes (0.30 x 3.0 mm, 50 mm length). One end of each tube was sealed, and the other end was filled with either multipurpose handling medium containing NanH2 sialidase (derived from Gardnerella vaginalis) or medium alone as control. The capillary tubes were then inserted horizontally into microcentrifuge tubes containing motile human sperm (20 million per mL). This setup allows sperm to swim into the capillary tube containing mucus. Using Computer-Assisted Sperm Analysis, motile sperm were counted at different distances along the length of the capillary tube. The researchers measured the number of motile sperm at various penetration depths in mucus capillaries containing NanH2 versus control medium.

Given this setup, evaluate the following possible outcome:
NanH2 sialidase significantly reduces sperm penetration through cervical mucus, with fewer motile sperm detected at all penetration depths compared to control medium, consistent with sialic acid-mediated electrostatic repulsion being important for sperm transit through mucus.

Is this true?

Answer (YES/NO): YES